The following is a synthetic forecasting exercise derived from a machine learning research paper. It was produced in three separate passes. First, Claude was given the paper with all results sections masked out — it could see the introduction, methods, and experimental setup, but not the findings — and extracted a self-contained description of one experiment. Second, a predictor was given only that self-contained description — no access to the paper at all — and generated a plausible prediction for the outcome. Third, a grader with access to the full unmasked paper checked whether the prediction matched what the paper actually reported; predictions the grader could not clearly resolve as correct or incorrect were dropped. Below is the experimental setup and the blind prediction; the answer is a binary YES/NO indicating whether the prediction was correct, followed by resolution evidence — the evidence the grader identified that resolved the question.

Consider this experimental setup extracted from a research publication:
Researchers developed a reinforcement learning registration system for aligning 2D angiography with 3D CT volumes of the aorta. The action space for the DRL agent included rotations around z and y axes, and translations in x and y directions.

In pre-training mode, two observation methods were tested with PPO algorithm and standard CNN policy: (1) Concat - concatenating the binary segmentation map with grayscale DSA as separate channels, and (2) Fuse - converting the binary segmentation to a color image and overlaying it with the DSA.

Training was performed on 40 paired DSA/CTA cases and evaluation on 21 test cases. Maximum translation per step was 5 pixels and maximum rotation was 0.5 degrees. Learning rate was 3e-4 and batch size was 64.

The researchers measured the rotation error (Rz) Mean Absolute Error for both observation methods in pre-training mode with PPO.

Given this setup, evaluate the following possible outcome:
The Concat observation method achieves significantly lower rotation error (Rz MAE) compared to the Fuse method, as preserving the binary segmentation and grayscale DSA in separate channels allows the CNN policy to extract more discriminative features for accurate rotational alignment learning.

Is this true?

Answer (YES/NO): YES